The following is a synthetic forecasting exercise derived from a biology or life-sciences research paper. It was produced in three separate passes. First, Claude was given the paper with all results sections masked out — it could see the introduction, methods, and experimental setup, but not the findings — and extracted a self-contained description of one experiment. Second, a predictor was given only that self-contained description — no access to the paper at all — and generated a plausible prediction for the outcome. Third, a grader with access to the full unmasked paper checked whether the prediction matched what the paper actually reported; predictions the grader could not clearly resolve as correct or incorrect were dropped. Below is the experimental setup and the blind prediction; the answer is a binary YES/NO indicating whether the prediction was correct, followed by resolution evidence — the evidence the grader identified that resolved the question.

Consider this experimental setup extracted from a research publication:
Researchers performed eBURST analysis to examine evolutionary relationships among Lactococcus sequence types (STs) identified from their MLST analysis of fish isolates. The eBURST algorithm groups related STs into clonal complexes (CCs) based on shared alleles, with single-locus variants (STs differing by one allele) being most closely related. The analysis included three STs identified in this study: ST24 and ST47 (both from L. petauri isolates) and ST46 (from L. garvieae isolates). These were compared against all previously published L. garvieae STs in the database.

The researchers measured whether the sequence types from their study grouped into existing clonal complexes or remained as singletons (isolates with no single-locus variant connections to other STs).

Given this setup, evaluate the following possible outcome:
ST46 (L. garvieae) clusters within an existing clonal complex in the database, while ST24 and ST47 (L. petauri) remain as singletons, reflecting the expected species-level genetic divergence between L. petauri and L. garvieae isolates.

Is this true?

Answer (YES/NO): YES